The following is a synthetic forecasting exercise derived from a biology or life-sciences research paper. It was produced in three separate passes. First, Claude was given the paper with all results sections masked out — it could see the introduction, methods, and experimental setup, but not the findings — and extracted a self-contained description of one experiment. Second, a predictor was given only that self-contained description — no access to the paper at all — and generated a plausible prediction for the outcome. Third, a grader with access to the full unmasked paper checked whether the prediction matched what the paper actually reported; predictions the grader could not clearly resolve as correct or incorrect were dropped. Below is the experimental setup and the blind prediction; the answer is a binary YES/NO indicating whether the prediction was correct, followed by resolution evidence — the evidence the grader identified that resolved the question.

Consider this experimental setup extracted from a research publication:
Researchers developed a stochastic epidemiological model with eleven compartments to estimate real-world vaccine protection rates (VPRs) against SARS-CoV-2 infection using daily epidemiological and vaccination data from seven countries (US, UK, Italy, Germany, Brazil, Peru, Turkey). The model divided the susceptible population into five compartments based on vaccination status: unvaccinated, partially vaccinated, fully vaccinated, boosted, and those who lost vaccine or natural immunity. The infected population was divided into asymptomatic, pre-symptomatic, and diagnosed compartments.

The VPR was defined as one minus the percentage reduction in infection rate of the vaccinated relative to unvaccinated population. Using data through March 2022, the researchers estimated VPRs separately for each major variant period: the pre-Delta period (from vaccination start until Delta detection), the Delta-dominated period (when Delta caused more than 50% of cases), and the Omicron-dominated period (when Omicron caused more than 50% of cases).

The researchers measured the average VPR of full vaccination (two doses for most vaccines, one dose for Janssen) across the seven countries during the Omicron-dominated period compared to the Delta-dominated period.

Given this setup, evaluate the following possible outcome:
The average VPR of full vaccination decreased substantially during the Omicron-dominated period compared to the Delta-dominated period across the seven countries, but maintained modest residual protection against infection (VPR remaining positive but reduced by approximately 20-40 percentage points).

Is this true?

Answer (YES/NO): YES